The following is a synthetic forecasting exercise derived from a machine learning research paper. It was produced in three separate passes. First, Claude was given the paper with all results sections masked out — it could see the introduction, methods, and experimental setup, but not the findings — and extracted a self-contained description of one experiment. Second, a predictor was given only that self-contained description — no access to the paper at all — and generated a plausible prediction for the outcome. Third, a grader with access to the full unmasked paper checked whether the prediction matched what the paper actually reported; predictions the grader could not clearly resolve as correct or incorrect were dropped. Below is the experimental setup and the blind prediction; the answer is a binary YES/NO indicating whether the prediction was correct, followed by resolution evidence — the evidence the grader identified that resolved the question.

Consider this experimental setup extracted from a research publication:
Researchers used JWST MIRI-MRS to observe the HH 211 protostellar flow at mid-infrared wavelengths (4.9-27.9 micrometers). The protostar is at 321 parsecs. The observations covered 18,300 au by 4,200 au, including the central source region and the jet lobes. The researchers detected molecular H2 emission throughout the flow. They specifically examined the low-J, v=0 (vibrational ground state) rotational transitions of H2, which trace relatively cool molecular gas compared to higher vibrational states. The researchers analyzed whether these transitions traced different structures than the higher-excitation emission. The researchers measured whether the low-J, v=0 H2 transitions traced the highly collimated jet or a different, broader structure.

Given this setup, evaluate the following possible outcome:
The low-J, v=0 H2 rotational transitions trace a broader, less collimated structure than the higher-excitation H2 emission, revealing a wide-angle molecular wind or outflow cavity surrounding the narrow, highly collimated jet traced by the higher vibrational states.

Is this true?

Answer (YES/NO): YES